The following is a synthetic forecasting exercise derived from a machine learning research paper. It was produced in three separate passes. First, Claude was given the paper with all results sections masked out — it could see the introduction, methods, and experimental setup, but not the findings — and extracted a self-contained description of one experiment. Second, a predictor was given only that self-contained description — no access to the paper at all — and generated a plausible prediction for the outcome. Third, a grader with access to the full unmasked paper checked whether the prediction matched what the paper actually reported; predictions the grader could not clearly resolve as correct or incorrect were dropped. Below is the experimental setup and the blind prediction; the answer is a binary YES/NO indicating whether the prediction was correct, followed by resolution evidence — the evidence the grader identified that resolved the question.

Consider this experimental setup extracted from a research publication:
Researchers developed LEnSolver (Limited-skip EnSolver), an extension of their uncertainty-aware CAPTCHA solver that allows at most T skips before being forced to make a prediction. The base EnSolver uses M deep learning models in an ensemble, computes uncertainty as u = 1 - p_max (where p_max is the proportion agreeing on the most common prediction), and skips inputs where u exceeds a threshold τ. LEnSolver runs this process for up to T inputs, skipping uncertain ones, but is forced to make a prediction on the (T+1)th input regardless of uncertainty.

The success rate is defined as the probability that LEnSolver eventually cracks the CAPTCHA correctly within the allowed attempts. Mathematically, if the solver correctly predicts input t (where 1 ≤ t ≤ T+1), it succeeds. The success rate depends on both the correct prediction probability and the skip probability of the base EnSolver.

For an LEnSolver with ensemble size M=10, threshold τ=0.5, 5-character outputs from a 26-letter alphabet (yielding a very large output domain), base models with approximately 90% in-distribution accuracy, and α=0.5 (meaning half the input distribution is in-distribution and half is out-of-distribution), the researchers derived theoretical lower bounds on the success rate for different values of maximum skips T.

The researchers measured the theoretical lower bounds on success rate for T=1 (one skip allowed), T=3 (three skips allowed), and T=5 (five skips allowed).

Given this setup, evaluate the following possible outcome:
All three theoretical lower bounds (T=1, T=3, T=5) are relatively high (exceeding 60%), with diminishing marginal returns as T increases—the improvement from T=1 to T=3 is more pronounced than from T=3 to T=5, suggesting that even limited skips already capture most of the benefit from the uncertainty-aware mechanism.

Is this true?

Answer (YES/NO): YES